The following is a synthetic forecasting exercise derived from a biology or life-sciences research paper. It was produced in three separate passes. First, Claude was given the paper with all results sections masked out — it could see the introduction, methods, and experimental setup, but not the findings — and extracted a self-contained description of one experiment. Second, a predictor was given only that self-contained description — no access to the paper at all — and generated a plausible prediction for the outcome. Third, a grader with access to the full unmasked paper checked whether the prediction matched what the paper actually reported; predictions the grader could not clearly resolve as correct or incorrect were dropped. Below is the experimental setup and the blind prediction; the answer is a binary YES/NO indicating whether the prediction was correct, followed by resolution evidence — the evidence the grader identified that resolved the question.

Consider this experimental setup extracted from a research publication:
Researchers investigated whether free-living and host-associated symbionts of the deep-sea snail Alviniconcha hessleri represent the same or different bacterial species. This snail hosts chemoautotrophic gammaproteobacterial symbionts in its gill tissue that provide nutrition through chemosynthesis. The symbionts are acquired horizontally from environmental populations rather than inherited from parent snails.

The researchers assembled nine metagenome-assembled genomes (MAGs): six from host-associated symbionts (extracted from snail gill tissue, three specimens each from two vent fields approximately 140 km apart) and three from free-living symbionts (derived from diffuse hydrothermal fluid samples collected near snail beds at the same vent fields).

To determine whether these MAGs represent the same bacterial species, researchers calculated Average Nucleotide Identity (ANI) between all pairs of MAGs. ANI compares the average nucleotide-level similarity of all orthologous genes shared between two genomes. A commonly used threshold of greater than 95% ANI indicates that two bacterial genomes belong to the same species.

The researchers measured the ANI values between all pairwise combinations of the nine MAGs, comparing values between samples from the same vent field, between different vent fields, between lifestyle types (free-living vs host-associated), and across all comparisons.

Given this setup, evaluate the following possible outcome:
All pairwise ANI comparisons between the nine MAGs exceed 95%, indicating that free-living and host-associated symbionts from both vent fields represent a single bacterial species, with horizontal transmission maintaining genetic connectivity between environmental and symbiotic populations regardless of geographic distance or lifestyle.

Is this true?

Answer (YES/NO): YES